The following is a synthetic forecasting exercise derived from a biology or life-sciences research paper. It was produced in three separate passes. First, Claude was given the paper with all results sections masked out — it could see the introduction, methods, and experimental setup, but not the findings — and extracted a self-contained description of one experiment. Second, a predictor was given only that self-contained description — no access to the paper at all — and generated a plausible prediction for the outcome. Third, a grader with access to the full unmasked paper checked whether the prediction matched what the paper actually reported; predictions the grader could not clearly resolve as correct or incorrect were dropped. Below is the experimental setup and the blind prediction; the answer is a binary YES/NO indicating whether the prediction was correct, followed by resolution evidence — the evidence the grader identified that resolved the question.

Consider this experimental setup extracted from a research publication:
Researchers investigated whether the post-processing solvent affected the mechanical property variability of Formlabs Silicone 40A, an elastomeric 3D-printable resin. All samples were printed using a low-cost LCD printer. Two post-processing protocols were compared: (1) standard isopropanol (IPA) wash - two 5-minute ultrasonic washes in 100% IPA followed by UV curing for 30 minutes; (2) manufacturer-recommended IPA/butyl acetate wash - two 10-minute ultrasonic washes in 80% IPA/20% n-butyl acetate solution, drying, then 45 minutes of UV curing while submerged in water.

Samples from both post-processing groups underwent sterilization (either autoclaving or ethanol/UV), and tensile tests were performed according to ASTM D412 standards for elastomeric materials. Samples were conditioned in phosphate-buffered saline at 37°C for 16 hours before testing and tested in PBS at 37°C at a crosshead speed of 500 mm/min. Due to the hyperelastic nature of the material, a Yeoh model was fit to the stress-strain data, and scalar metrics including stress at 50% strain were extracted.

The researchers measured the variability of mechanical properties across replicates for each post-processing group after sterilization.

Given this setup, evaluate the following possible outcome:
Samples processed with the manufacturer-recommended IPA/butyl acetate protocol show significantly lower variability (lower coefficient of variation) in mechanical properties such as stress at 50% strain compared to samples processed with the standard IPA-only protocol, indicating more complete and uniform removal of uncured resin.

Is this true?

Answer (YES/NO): NO